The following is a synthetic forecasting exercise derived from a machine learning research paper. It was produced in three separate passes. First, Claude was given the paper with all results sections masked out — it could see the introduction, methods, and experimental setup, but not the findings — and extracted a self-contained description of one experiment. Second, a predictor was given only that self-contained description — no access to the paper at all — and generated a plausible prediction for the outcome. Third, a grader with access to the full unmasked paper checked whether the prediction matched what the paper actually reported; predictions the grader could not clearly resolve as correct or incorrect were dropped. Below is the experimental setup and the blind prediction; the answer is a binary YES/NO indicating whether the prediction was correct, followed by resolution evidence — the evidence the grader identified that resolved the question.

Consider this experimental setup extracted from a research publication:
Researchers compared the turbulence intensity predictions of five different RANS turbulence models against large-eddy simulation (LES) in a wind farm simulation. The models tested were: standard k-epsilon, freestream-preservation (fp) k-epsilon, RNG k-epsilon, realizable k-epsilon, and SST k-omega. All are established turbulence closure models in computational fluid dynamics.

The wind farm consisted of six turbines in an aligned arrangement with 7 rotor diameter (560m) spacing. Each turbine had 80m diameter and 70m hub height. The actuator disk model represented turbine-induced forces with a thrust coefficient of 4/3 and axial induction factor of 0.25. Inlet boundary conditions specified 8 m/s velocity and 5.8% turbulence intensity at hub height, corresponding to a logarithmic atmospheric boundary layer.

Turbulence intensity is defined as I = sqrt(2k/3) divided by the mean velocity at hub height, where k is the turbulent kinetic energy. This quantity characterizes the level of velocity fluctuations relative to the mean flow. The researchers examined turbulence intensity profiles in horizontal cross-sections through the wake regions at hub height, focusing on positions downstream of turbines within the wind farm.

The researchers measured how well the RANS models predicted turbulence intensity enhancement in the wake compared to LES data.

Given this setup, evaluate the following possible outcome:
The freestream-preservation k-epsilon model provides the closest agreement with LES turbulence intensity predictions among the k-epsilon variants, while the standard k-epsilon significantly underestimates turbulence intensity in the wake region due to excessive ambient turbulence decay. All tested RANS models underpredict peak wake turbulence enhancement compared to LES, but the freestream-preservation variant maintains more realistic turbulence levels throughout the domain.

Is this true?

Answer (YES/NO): NO